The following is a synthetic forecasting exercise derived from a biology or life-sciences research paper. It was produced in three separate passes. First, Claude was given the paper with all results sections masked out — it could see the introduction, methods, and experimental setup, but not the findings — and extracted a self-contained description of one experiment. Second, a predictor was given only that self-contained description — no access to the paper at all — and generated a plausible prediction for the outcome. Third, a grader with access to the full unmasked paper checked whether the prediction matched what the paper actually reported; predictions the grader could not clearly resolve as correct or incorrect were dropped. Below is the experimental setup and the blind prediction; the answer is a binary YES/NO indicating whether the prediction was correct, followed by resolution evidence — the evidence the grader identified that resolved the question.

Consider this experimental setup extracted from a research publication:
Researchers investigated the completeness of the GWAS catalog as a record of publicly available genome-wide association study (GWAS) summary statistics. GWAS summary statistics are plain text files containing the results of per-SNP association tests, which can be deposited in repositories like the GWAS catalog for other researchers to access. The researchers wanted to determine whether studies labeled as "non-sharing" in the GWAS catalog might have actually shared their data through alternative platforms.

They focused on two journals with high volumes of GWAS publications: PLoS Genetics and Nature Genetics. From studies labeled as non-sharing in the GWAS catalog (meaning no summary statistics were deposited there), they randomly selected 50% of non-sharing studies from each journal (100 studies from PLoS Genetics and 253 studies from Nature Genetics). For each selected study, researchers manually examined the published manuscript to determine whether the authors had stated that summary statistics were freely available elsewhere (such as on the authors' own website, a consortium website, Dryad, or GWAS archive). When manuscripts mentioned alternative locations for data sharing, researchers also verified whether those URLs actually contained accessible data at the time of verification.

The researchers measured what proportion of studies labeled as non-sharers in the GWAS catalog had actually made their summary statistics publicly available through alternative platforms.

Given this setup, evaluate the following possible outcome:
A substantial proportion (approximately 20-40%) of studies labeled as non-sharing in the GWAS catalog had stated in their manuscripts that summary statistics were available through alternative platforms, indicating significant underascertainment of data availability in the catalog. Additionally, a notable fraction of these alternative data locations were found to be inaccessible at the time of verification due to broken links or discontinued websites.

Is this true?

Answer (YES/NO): NO